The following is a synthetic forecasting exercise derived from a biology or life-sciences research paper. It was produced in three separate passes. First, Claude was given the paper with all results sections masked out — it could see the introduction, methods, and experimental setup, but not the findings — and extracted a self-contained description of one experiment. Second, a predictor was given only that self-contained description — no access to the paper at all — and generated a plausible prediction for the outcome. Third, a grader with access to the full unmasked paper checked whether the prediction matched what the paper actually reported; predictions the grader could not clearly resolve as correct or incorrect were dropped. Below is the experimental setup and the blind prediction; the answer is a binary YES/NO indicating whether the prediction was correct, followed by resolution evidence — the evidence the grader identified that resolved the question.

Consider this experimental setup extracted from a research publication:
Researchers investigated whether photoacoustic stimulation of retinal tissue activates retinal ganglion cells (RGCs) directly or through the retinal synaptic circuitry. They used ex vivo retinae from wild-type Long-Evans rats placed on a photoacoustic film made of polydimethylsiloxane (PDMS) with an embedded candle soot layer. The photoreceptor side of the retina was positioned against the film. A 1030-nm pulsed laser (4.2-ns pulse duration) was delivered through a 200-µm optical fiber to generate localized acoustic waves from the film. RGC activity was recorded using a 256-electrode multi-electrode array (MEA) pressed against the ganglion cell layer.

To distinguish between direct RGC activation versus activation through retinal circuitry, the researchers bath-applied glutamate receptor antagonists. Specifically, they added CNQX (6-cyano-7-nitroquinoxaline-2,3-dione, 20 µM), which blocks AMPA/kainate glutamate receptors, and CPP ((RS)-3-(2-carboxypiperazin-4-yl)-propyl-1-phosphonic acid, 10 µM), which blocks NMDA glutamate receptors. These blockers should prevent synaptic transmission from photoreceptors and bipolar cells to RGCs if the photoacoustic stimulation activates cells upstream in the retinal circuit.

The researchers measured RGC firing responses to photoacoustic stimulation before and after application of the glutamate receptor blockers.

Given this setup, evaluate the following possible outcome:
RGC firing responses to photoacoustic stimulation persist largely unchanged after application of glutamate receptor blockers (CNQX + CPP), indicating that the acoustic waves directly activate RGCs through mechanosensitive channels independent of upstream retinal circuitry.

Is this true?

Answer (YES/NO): NO